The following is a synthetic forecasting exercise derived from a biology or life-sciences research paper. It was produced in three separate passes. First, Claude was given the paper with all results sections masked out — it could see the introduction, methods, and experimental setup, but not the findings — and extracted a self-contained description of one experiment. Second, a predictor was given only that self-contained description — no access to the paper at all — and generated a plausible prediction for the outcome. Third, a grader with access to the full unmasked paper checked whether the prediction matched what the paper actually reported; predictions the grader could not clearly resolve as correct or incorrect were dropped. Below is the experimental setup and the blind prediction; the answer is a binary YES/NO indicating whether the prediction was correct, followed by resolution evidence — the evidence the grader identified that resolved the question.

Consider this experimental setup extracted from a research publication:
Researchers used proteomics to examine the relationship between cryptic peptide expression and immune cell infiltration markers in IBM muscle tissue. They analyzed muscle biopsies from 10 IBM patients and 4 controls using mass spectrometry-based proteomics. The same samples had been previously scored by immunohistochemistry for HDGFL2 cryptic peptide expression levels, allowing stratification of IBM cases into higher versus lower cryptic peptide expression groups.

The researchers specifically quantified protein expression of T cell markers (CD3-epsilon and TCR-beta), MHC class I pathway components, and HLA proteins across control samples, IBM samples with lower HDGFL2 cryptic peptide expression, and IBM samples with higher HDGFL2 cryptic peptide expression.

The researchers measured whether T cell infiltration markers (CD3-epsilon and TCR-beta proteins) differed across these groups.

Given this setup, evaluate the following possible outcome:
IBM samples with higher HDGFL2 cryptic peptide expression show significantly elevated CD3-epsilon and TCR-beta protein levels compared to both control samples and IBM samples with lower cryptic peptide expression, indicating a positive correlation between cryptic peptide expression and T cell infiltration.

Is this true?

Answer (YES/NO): YES